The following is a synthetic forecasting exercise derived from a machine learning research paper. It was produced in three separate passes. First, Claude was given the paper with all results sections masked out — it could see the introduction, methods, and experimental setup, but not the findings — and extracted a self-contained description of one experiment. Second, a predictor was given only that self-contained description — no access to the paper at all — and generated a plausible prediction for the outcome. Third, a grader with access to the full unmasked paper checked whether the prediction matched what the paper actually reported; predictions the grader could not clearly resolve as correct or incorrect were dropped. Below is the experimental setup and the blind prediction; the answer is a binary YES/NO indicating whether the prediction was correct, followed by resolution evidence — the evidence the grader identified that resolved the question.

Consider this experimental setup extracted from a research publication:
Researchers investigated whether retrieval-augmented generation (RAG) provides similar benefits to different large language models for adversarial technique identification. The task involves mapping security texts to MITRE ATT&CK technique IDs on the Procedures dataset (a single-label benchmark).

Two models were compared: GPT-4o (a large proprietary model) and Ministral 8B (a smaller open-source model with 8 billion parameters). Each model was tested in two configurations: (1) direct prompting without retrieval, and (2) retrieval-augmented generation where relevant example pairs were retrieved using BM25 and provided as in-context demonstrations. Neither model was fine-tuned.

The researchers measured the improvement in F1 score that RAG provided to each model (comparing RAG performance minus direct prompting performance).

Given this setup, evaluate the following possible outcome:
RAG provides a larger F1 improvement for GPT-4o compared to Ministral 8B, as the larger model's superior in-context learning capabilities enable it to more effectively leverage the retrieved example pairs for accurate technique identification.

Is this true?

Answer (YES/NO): NO